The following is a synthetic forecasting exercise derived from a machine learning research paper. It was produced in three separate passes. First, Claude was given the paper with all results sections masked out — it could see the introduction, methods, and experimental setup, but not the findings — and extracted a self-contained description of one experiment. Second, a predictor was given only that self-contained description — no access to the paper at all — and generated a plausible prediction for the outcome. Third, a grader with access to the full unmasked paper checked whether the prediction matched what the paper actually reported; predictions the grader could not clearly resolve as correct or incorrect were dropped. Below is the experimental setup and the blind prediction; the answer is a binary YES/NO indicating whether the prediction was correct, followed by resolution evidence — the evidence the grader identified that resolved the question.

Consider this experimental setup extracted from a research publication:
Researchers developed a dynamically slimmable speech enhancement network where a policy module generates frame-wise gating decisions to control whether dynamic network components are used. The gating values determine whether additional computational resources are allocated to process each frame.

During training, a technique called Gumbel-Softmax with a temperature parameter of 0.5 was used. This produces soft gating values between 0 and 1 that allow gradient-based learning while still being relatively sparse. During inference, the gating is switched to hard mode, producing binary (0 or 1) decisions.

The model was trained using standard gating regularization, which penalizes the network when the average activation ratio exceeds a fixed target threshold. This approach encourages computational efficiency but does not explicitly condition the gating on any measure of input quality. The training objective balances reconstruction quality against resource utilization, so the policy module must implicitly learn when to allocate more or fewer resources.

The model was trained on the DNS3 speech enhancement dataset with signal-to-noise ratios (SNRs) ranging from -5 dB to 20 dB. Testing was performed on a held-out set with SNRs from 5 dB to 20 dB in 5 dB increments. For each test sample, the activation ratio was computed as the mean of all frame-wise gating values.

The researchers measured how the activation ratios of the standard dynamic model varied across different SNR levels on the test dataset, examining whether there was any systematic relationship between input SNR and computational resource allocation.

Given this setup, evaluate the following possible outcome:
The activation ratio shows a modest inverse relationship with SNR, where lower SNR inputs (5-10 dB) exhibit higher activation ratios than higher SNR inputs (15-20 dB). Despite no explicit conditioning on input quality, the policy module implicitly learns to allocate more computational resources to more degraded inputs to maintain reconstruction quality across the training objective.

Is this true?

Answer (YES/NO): NO